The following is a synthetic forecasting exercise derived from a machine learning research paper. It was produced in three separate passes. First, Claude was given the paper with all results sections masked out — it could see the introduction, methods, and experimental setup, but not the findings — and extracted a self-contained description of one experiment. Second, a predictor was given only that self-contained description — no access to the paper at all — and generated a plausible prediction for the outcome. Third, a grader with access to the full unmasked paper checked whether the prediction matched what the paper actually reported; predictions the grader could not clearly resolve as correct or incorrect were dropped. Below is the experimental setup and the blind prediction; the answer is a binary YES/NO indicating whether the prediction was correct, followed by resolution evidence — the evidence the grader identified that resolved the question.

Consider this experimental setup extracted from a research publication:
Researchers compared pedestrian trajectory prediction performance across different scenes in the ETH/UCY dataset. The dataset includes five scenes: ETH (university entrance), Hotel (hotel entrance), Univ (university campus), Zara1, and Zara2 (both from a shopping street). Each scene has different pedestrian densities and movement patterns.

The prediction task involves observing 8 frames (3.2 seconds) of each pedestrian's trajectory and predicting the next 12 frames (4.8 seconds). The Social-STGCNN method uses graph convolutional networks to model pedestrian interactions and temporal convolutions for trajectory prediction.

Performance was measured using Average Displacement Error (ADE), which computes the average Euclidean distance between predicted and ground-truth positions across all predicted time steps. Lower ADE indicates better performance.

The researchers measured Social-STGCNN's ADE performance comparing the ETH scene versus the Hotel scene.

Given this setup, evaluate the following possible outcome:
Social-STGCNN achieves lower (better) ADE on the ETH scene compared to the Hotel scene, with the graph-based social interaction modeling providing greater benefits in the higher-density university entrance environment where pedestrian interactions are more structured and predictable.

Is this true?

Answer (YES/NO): NO